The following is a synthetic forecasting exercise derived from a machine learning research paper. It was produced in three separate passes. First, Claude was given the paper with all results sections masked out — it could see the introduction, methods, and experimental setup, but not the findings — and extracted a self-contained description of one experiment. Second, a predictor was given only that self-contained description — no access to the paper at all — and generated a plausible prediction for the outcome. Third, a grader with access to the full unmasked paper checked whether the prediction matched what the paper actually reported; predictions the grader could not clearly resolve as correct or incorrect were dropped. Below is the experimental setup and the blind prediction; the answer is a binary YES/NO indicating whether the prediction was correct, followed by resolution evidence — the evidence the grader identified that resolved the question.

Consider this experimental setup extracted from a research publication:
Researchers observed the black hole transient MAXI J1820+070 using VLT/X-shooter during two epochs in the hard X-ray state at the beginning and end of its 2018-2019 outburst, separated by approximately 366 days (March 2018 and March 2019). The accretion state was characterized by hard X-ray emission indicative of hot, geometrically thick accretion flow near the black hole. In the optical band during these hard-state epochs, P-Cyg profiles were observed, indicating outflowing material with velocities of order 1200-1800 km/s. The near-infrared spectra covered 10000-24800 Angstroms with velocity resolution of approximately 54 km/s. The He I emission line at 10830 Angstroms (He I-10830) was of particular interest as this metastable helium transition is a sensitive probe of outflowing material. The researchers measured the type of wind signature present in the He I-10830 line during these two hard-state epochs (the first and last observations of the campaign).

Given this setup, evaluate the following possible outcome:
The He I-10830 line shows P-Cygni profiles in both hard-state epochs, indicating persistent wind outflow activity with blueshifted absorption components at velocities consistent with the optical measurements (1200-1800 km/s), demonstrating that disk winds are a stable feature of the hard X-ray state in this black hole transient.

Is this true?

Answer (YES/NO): NO